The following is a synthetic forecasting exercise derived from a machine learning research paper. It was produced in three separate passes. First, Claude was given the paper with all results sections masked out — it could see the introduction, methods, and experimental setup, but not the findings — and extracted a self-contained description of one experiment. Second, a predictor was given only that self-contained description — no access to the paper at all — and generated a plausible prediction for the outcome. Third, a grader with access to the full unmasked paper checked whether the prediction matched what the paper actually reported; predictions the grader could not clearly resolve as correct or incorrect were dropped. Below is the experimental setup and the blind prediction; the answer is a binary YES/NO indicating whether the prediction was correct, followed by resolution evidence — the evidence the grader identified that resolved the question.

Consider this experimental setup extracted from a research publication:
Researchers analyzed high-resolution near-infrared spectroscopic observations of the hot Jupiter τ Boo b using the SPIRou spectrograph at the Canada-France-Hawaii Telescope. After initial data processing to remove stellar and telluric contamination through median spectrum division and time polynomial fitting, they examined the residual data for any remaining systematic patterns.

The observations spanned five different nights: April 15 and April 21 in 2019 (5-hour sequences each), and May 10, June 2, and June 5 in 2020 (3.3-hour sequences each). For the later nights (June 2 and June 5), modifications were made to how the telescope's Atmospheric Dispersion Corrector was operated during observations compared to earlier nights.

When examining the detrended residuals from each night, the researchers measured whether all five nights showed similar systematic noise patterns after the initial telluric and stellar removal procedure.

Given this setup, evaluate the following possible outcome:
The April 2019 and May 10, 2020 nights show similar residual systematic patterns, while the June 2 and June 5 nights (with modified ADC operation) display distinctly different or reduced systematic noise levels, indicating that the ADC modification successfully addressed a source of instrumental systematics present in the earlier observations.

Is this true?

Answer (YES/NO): YES